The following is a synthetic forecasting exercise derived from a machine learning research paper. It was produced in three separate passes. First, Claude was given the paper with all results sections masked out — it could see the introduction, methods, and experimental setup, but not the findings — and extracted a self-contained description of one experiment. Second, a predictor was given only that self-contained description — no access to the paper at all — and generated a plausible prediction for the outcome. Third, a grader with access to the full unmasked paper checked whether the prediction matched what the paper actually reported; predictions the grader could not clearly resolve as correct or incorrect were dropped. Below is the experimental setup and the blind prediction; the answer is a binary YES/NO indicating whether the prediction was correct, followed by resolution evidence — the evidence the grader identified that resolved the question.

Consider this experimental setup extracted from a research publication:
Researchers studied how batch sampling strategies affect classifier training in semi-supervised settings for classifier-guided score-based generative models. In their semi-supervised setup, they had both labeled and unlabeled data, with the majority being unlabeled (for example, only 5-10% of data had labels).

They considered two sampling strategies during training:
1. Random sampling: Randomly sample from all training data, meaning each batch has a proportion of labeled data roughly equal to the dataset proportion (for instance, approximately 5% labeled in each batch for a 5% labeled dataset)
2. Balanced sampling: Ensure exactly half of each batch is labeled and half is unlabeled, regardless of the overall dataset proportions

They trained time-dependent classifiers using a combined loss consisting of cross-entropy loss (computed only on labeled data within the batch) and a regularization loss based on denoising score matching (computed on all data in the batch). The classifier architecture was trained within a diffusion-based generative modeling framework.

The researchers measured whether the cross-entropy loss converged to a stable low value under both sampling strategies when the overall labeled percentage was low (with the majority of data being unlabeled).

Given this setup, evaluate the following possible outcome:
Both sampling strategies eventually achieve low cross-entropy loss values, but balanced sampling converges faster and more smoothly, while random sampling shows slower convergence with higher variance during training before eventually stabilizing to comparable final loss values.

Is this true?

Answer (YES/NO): NO